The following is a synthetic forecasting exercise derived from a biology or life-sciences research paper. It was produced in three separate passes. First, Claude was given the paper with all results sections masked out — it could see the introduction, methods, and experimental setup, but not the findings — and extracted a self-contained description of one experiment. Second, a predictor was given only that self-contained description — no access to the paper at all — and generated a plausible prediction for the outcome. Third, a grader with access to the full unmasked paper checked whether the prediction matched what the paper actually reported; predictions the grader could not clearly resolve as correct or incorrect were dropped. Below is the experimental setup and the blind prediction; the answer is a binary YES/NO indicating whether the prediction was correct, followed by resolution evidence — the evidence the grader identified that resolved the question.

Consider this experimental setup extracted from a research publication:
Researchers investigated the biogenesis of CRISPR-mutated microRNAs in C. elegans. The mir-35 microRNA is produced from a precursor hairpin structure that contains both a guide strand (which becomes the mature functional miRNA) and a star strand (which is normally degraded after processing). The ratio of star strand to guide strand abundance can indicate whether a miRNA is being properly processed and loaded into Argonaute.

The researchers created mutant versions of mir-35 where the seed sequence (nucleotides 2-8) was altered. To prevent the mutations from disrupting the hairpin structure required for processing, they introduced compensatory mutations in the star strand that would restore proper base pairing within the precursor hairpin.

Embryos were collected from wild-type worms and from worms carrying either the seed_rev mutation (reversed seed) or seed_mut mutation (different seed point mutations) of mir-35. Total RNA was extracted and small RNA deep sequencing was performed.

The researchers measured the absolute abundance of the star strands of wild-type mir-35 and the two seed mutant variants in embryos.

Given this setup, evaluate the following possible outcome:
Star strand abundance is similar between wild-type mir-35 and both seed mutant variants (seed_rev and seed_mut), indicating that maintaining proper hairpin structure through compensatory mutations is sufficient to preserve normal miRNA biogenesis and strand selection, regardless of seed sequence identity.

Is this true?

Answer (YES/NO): NO